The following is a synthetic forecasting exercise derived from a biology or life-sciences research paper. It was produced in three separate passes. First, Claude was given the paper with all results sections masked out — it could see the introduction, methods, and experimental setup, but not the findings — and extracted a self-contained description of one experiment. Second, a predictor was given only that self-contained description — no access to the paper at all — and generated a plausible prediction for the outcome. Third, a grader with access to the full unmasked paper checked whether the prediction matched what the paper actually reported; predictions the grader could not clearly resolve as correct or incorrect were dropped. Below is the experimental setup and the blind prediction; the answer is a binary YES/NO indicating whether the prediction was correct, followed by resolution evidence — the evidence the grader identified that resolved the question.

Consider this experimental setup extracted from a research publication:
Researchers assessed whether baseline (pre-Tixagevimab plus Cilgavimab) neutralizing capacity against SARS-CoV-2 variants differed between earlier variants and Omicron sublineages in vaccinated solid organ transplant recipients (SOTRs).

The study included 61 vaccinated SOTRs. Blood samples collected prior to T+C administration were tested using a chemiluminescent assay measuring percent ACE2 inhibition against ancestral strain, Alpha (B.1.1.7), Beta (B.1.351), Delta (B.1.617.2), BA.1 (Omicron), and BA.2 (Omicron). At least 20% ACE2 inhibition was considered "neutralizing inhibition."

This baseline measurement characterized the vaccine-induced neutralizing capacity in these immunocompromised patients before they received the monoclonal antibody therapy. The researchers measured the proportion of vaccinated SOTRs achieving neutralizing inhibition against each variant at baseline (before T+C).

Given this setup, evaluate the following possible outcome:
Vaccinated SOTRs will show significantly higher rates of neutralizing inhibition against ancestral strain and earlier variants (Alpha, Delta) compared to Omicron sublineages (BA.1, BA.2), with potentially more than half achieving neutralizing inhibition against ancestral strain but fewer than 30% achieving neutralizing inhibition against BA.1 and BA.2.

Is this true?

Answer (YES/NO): NO